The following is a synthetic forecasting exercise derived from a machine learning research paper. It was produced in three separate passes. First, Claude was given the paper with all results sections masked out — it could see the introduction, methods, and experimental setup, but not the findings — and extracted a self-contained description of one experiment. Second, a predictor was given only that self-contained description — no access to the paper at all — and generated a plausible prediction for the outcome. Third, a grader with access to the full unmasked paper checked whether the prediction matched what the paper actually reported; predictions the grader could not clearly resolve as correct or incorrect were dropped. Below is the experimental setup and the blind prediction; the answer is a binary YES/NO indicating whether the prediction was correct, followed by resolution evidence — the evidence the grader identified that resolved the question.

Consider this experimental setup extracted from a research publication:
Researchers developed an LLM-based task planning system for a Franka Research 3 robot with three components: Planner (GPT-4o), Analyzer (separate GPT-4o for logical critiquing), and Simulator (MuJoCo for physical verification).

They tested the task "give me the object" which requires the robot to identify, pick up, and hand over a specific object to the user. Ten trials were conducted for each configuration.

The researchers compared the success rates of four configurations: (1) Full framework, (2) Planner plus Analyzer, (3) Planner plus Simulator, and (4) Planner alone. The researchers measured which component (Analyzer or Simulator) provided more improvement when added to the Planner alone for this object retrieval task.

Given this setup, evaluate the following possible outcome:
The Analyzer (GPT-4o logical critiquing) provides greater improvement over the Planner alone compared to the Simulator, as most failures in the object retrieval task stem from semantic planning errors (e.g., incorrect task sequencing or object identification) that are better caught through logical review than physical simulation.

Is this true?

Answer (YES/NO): YES